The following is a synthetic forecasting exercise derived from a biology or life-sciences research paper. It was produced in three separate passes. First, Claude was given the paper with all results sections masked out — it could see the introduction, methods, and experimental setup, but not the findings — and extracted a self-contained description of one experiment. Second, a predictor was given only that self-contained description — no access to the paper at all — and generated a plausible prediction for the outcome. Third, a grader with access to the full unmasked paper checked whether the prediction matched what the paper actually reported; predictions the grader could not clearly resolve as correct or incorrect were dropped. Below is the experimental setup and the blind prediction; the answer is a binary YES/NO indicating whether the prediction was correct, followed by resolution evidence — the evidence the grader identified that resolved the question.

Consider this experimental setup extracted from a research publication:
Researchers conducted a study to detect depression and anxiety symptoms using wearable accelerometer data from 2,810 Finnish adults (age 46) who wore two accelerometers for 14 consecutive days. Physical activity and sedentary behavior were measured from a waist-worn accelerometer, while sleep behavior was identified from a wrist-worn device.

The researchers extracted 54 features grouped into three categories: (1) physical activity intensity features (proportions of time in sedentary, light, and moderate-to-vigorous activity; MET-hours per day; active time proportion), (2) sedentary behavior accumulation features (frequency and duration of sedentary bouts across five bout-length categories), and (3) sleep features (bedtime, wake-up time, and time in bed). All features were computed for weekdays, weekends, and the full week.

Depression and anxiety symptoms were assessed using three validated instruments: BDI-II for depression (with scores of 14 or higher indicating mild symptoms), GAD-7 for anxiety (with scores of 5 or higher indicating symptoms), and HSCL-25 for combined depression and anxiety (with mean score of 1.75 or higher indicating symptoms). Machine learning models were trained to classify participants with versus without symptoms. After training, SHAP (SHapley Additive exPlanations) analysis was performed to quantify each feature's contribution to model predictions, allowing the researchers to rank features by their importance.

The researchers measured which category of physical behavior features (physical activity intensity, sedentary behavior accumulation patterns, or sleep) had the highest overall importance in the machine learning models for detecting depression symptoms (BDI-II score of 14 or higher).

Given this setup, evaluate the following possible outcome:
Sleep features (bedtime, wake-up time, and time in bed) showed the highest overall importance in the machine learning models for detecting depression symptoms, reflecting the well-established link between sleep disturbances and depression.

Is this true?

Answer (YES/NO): YES